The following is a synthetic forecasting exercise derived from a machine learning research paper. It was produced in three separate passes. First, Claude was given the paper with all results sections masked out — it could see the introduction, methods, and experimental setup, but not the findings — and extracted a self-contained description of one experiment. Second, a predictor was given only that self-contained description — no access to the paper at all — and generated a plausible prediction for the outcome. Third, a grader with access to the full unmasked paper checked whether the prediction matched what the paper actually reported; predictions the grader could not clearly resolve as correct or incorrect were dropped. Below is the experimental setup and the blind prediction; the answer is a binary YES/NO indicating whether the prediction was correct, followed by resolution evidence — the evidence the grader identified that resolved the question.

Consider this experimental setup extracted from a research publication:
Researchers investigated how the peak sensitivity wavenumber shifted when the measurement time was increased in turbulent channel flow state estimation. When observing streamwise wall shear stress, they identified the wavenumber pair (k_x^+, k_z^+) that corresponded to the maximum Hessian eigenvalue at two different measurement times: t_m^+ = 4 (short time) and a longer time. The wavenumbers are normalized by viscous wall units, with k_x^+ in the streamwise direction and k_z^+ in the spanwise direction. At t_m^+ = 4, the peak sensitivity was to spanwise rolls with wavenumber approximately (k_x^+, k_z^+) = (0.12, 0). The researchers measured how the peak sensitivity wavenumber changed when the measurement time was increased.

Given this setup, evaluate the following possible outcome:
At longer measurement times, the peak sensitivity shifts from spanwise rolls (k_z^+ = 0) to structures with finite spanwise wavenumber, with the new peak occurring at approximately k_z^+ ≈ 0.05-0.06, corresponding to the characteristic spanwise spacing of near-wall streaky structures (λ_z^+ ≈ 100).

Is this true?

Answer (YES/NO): NO